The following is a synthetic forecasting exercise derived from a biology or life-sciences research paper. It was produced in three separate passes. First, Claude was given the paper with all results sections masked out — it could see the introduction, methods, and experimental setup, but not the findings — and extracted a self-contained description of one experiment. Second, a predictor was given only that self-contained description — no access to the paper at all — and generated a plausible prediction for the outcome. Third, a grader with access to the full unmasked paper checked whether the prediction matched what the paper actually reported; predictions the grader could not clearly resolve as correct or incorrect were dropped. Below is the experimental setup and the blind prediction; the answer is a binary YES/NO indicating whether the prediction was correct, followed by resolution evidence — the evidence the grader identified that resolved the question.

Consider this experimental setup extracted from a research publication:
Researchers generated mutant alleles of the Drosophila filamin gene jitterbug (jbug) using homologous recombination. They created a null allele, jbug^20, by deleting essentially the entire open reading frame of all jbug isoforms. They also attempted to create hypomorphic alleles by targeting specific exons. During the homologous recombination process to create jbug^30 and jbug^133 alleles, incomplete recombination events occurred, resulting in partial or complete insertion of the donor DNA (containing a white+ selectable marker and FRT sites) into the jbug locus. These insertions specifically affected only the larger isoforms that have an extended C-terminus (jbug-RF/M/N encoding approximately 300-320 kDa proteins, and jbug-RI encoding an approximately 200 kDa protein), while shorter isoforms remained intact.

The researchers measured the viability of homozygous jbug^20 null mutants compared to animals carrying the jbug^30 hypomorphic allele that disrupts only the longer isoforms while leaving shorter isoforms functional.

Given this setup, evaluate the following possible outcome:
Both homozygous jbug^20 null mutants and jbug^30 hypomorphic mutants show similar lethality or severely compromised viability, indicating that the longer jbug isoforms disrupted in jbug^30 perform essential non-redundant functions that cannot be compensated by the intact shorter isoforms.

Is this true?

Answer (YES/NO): NO